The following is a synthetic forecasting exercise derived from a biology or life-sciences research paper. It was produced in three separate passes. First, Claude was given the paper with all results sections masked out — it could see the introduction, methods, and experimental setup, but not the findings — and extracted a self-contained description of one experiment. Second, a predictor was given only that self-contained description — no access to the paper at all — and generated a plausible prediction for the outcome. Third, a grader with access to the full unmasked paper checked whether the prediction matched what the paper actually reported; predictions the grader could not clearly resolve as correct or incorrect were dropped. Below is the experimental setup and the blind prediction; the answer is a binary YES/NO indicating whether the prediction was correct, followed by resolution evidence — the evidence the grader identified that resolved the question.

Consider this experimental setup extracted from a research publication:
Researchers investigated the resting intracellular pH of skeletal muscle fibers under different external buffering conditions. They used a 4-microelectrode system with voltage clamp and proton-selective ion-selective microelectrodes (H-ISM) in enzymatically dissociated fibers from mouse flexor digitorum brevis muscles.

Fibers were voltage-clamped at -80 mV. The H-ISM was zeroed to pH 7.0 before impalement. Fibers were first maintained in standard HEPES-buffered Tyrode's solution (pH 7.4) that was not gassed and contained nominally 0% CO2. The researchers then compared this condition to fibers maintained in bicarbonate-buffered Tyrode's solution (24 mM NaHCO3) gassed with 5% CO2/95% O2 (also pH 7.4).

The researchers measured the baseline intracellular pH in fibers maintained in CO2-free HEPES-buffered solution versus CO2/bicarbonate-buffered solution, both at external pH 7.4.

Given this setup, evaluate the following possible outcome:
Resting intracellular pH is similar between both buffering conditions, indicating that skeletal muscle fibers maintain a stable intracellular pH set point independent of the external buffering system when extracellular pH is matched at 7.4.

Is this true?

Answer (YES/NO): NO